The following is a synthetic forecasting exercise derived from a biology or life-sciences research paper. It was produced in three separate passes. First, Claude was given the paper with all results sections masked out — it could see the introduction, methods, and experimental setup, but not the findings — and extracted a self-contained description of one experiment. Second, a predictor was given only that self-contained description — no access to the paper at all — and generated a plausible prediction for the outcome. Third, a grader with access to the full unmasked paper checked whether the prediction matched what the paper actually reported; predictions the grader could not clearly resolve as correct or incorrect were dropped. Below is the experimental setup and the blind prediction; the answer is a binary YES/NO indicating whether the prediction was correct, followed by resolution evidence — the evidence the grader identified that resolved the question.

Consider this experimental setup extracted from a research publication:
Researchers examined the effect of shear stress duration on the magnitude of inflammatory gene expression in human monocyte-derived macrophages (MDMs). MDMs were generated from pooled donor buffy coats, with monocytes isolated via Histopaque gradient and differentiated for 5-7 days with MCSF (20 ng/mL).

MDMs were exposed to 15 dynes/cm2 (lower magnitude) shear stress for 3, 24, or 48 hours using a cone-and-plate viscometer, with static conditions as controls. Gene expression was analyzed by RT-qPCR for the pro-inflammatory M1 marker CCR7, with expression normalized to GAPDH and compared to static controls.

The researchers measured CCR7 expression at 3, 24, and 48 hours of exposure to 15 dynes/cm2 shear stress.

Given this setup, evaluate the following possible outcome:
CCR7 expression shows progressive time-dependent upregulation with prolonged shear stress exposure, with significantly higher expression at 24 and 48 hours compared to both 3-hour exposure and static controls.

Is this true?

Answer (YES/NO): NO